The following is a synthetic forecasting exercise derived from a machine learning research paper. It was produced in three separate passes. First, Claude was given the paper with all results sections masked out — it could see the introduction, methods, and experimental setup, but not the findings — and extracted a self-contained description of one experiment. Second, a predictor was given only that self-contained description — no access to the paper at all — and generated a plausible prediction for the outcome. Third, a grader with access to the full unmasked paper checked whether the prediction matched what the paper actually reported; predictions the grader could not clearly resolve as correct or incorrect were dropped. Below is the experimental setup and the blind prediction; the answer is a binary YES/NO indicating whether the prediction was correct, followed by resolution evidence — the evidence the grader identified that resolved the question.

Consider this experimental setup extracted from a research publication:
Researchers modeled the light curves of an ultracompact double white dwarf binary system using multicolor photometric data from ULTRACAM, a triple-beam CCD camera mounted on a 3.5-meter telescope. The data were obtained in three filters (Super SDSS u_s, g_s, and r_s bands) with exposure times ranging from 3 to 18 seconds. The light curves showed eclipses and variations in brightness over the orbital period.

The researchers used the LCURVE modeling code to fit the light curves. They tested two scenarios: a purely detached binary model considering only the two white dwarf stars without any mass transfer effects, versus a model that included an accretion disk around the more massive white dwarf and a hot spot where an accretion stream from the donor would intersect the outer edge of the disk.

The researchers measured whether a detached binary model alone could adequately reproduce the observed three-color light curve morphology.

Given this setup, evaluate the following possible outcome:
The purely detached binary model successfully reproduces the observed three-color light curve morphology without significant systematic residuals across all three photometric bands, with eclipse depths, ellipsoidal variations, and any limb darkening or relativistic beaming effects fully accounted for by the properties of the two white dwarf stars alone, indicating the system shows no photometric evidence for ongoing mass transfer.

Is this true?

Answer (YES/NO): NO